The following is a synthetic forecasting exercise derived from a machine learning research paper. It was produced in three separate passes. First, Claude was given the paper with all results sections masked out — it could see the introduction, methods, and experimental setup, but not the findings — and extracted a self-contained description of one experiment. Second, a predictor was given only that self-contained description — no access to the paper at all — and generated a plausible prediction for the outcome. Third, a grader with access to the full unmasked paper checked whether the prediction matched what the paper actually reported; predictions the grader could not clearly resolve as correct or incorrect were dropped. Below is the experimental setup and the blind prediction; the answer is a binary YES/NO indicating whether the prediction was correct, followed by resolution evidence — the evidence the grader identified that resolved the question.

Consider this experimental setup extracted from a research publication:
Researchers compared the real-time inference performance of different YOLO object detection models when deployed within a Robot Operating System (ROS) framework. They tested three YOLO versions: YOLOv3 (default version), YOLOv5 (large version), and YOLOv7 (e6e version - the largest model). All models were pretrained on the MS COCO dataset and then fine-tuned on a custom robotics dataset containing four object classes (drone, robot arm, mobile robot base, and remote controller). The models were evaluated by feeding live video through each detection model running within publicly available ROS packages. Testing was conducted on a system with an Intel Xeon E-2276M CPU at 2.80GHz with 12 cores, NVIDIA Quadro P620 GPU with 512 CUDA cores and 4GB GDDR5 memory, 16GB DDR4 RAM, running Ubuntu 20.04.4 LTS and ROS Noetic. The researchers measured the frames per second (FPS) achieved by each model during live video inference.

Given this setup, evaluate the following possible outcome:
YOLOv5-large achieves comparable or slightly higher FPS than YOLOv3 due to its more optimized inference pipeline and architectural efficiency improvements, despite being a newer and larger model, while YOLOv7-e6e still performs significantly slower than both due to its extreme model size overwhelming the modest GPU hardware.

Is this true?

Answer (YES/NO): NO